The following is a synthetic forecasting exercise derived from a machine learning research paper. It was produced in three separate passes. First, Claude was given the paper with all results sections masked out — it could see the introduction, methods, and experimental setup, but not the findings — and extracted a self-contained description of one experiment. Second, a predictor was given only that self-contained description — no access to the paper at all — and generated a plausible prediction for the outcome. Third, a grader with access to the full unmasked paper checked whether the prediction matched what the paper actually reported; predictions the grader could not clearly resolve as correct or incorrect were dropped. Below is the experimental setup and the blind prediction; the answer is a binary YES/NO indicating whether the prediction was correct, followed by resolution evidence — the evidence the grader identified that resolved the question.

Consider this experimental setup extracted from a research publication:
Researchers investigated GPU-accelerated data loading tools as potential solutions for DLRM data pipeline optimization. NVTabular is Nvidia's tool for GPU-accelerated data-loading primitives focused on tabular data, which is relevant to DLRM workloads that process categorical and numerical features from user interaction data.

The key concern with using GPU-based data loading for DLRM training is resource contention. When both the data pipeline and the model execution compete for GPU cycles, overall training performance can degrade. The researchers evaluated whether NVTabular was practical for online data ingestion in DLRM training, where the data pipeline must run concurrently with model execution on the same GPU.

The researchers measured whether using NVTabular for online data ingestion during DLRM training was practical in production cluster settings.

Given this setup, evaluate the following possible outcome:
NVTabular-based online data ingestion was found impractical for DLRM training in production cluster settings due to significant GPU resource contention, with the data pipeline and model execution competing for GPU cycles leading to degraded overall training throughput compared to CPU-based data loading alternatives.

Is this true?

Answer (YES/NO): YES